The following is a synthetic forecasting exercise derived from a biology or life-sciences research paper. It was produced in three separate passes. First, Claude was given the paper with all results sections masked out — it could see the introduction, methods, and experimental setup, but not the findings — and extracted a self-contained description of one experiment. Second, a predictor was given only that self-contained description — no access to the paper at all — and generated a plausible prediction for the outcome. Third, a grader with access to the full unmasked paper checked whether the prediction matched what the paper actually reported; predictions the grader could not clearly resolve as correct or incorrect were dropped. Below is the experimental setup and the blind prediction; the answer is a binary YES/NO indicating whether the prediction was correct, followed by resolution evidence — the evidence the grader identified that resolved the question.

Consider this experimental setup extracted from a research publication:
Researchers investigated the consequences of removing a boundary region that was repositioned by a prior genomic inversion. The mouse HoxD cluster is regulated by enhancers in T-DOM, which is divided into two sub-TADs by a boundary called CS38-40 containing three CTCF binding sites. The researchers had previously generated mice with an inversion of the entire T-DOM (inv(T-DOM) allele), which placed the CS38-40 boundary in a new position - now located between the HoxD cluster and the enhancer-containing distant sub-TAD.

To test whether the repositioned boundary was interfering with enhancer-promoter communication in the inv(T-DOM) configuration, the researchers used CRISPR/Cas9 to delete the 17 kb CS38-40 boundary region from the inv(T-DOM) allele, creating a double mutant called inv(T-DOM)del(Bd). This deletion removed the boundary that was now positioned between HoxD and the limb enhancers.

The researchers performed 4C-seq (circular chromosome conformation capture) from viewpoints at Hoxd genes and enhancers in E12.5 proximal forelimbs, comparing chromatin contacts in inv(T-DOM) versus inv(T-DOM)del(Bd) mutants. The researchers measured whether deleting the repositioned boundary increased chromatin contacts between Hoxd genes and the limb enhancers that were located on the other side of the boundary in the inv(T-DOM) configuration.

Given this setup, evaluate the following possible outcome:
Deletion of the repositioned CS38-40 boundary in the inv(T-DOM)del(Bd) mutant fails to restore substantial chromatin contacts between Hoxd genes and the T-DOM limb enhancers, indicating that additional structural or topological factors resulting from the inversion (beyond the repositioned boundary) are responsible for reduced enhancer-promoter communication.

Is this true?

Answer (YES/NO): NO